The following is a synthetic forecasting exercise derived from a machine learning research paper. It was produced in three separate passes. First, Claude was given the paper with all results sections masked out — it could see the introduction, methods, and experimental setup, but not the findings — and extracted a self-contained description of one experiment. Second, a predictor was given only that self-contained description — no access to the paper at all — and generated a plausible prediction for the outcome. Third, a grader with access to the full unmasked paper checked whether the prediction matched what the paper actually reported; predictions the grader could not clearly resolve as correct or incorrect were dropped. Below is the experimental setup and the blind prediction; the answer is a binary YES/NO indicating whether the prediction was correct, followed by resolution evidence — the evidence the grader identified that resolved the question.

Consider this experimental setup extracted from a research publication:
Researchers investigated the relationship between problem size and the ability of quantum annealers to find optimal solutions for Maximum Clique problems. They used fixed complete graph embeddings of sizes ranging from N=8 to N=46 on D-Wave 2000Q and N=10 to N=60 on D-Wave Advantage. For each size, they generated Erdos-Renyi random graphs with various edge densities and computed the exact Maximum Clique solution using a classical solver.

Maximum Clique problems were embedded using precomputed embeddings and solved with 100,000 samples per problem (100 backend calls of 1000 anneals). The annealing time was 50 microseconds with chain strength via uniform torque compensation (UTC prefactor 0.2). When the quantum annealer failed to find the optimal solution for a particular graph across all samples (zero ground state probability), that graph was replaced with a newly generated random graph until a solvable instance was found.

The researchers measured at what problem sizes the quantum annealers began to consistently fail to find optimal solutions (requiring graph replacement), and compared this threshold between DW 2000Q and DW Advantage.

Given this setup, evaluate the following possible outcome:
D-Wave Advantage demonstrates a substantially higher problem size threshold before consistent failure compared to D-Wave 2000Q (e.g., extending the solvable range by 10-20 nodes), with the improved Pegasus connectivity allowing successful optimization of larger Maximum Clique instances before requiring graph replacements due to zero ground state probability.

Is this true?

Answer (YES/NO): YES